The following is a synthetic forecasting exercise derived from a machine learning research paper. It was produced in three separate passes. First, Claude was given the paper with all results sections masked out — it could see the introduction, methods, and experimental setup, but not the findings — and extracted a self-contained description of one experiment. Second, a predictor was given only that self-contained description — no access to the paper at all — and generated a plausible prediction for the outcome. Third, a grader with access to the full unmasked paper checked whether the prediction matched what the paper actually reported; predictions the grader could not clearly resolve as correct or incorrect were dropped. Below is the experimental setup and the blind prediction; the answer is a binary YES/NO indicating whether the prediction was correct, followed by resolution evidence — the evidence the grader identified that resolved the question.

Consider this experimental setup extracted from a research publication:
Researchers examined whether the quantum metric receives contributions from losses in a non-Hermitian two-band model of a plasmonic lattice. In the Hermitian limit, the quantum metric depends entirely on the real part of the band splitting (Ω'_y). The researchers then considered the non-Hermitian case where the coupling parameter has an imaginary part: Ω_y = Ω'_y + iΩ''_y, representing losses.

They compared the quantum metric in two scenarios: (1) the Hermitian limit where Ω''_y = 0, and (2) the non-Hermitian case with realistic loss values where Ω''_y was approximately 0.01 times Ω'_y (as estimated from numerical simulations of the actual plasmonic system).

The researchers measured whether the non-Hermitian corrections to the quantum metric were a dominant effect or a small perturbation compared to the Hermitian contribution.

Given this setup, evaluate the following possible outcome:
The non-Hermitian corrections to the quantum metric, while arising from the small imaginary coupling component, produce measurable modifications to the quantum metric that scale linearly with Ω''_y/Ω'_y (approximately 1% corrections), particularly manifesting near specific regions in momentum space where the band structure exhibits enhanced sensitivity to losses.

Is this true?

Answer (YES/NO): NO